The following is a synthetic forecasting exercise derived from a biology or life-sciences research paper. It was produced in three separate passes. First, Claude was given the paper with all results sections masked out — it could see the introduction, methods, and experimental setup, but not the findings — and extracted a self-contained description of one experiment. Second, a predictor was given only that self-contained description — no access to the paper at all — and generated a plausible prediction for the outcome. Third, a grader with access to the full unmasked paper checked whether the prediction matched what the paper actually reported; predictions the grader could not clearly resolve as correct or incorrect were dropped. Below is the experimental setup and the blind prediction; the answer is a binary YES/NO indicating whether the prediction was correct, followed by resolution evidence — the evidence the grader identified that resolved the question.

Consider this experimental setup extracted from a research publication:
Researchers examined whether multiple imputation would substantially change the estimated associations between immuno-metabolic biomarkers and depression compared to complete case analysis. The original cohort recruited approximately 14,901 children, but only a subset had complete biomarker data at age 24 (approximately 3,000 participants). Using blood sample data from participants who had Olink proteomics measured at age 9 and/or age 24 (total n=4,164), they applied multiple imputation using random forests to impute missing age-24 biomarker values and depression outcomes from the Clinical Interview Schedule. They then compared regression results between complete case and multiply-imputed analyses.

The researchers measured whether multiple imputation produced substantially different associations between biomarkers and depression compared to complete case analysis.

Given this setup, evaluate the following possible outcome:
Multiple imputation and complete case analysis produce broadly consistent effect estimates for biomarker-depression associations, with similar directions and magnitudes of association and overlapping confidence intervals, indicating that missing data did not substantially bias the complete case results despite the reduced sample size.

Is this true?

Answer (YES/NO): YES